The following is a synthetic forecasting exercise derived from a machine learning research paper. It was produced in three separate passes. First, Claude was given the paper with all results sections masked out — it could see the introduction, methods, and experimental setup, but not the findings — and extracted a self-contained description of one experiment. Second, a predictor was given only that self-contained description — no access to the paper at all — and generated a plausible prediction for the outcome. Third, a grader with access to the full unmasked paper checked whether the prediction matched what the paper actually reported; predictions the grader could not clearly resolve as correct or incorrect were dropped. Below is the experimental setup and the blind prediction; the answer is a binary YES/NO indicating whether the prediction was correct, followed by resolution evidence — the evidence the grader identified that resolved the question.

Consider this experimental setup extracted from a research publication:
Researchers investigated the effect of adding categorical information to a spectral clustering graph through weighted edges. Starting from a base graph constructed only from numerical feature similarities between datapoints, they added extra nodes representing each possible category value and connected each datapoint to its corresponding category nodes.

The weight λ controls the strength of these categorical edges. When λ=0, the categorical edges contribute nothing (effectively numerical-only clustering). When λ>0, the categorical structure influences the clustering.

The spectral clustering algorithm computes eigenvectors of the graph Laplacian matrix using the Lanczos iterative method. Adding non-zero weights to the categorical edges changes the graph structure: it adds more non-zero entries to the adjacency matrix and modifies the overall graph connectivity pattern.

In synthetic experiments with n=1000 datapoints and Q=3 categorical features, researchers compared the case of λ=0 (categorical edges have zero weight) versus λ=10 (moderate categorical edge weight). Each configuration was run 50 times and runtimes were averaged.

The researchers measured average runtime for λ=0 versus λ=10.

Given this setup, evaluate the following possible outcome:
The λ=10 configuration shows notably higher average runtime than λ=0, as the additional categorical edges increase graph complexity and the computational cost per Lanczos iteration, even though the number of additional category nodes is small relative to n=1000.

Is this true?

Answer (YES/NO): YES